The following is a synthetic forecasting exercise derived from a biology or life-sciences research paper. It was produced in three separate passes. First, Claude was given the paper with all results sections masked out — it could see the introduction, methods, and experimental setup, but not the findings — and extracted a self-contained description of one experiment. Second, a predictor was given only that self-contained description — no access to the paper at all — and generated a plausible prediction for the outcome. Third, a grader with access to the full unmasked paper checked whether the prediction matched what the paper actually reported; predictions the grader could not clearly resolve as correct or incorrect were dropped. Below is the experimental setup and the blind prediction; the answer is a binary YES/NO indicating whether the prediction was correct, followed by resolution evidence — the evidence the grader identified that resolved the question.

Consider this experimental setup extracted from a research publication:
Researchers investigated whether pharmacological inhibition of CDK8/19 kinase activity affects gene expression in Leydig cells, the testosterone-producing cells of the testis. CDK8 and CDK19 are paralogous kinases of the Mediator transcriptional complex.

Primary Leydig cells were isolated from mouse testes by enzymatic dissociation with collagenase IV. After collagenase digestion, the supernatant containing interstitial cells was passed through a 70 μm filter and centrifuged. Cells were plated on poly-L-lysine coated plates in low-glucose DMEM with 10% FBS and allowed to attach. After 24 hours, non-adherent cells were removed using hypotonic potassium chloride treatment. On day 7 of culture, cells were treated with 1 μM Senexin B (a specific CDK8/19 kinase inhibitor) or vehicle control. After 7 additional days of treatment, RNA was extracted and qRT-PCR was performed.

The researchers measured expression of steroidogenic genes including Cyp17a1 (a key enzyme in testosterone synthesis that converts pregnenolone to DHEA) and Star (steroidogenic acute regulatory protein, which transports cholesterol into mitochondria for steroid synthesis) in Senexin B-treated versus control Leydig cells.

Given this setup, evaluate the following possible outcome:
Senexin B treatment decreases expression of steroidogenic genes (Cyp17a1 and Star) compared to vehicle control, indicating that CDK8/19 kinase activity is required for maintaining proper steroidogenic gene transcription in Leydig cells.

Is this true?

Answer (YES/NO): NO